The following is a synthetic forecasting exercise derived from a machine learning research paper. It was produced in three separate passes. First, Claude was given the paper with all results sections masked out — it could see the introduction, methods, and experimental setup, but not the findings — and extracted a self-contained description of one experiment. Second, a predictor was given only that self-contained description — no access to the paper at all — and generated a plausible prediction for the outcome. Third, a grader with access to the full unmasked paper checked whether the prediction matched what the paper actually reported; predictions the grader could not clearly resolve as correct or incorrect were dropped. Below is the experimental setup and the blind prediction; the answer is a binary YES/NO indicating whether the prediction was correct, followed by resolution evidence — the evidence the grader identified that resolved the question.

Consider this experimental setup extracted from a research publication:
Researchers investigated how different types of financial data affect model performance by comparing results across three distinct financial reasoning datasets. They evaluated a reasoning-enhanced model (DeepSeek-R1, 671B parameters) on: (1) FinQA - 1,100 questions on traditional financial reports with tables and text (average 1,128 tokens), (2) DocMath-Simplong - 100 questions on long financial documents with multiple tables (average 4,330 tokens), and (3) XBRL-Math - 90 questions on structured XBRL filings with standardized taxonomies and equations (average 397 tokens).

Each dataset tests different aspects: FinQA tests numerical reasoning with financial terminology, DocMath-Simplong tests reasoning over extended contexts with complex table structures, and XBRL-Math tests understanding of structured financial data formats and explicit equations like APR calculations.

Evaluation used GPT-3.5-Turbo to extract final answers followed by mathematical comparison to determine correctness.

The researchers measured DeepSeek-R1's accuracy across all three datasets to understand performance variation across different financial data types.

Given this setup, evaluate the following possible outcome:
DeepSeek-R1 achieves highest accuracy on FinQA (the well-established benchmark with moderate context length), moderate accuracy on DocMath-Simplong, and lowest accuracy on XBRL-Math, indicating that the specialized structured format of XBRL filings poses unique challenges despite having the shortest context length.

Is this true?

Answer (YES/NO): NO